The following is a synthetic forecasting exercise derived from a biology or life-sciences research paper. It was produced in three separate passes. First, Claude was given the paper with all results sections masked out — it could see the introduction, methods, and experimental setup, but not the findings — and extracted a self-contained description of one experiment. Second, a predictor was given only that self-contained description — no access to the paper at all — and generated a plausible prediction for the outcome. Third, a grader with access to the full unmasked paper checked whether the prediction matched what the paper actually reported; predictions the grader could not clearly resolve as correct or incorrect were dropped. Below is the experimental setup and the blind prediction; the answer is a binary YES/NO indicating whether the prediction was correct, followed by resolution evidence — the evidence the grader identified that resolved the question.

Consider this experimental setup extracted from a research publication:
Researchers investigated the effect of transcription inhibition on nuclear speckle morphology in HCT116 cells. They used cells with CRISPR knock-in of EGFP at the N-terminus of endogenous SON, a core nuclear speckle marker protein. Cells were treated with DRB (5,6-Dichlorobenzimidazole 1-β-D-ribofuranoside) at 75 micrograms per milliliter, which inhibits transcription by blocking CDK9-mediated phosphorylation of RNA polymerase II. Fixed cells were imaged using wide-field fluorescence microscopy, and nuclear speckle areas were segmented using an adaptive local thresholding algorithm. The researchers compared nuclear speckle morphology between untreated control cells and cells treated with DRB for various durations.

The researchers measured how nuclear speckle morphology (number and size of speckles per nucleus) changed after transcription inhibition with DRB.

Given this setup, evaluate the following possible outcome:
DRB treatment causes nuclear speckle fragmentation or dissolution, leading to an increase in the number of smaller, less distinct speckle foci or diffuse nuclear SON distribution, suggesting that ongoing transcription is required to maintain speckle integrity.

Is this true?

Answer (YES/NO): NO